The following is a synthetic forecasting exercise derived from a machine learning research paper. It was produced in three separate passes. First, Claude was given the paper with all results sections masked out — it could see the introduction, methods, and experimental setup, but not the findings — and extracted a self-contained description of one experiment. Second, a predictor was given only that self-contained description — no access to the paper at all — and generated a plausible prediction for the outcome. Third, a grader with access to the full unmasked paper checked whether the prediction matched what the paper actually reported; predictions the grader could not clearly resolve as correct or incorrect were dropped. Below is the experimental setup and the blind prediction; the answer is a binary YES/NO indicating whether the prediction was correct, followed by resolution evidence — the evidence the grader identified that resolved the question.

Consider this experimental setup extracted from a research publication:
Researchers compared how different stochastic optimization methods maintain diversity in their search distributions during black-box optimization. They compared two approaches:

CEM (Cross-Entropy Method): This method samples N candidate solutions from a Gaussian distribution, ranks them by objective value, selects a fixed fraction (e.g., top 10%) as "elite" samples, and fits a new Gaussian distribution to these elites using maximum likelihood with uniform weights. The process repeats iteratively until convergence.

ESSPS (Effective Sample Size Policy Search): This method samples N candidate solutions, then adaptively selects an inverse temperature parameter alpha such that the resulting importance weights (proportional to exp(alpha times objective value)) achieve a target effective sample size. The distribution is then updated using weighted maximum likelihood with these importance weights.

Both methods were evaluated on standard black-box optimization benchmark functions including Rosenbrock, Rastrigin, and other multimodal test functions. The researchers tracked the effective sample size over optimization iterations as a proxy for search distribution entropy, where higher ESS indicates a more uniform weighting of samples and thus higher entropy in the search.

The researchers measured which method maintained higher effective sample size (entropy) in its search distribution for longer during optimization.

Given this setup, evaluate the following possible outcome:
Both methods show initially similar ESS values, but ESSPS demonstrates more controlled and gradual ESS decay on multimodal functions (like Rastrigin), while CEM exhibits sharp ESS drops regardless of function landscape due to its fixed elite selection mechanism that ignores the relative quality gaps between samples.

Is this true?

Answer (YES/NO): NO